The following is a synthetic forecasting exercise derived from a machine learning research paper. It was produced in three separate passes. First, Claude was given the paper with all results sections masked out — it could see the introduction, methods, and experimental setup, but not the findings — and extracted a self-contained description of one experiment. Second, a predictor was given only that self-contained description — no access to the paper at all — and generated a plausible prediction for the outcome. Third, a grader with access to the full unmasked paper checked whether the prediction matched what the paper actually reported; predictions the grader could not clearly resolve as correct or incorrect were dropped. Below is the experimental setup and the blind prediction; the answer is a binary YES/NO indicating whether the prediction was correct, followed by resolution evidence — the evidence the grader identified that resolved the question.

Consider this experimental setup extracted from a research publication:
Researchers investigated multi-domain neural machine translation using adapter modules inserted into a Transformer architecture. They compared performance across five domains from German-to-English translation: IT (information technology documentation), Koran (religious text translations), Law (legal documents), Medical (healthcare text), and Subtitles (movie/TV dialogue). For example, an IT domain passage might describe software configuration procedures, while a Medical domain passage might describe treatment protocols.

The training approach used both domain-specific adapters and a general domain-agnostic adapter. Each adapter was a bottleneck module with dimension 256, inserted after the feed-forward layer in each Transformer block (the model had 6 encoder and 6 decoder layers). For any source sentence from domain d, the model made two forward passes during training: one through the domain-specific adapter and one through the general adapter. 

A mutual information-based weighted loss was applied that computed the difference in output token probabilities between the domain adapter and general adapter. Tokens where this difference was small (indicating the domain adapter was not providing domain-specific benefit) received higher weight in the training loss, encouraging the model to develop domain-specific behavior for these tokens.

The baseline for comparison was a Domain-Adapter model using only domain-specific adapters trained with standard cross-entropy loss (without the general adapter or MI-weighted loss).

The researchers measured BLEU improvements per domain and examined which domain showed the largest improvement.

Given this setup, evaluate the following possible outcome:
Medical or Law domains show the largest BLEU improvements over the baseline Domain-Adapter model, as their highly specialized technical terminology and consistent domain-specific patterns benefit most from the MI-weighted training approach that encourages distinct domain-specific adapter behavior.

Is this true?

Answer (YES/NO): NO